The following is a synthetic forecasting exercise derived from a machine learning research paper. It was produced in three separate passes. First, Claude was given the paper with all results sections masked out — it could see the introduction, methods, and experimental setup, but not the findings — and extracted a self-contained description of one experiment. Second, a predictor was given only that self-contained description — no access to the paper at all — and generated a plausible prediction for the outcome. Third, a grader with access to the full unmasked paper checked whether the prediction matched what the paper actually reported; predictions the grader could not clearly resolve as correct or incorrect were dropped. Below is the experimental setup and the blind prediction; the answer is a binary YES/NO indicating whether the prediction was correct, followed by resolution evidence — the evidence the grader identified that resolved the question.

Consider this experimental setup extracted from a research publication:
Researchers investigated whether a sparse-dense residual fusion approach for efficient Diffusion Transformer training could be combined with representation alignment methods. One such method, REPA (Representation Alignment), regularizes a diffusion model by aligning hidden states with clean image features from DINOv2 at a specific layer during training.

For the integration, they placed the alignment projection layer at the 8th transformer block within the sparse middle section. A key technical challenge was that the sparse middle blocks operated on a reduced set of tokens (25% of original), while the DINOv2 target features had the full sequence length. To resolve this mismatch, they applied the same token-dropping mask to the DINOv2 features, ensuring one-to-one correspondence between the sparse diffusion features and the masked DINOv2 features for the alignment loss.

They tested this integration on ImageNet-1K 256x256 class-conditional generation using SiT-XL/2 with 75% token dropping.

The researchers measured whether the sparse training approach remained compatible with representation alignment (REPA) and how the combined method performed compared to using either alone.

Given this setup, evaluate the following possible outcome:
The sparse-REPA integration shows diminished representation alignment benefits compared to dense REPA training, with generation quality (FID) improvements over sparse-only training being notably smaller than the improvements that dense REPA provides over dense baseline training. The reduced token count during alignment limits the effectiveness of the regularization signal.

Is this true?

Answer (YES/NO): NO